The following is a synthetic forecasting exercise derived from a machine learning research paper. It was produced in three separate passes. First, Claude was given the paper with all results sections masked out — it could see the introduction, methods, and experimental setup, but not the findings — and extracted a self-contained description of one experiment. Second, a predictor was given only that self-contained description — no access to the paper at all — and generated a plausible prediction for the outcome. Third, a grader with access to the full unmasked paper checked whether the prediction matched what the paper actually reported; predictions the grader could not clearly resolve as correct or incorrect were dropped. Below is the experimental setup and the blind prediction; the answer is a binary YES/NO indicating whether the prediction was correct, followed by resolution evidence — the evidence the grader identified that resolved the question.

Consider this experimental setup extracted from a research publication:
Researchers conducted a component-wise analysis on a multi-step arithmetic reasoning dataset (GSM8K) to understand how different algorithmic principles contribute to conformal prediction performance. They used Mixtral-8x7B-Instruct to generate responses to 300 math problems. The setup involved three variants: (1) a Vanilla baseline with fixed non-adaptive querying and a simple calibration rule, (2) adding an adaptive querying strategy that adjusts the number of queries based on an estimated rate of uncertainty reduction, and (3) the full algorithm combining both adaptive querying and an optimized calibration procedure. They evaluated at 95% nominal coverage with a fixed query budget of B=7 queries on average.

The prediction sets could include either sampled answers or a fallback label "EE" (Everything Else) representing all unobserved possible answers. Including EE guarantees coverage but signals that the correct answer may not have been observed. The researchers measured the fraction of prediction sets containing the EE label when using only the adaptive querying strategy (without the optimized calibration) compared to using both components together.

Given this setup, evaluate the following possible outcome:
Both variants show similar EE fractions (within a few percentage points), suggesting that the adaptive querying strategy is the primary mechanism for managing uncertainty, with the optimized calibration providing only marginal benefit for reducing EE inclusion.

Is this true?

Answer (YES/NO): NO